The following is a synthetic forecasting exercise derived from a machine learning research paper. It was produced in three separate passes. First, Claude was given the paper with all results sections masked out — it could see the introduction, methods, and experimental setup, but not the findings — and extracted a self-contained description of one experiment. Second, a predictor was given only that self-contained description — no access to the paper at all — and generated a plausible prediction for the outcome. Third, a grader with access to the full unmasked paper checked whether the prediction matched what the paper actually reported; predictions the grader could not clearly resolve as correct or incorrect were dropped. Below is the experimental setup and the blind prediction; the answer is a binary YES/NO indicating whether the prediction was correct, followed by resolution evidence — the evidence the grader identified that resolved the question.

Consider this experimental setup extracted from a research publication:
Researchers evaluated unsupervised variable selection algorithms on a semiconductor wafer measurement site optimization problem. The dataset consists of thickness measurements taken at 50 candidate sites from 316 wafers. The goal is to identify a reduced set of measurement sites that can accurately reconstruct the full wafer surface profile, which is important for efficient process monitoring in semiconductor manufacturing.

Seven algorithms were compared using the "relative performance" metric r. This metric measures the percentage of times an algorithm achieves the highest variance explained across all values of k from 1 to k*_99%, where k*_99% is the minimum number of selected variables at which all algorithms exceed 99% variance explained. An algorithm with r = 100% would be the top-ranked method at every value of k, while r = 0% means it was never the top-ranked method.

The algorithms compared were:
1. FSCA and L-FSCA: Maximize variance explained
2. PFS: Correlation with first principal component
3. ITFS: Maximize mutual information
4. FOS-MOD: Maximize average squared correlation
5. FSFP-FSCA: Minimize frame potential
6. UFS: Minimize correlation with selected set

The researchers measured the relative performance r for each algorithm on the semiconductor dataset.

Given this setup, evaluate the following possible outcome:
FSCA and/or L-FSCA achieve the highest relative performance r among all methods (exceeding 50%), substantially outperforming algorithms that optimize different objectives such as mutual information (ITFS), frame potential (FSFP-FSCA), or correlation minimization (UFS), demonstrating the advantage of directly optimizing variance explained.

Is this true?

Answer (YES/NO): YES